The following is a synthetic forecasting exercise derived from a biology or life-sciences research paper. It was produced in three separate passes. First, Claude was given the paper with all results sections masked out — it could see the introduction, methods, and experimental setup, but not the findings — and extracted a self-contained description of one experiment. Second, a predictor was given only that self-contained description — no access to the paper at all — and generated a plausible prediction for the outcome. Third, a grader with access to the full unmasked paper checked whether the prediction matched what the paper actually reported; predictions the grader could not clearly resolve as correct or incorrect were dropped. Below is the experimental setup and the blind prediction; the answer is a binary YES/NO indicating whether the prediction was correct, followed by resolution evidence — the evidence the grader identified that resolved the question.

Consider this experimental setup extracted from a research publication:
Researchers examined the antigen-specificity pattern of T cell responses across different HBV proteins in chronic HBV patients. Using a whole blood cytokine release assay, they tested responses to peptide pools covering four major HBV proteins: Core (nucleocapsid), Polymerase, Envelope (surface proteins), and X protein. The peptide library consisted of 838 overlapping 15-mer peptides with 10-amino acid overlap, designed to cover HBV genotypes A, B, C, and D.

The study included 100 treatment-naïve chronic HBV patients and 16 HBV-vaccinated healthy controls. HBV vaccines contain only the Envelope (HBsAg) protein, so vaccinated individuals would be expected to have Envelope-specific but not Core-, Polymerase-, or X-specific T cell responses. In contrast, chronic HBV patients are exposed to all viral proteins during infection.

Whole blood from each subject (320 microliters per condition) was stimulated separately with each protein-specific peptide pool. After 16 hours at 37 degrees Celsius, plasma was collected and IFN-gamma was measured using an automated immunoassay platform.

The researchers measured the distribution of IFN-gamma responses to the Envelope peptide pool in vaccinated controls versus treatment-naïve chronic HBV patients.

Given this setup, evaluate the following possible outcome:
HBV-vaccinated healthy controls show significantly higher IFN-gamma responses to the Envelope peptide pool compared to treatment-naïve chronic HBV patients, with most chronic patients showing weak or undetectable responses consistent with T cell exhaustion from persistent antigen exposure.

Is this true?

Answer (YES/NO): NO